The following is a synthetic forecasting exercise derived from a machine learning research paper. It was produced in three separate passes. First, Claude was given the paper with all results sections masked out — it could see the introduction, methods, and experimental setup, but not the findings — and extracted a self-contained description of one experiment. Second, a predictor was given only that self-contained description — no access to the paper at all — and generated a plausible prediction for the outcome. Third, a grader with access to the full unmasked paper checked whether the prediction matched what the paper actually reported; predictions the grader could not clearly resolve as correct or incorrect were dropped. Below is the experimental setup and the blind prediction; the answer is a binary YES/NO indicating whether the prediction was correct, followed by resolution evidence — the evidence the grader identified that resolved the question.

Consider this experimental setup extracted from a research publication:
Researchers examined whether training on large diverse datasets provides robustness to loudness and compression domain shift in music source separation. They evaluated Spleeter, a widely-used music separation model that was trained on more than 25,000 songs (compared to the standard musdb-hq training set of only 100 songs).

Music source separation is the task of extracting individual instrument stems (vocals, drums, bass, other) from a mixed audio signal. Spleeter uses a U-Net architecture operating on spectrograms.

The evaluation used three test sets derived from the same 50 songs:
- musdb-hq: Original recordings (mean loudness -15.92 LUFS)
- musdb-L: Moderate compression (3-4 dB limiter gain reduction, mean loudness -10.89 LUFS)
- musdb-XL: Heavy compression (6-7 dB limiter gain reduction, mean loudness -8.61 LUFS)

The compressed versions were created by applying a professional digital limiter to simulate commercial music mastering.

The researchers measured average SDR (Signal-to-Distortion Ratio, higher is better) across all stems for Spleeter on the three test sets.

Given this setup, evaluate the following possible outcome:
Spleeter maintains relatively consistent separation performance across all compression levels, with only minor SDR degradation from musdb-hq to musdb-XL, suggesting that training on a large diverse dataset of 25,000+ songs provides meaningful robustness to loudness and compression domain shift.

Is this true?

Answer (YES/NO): NO